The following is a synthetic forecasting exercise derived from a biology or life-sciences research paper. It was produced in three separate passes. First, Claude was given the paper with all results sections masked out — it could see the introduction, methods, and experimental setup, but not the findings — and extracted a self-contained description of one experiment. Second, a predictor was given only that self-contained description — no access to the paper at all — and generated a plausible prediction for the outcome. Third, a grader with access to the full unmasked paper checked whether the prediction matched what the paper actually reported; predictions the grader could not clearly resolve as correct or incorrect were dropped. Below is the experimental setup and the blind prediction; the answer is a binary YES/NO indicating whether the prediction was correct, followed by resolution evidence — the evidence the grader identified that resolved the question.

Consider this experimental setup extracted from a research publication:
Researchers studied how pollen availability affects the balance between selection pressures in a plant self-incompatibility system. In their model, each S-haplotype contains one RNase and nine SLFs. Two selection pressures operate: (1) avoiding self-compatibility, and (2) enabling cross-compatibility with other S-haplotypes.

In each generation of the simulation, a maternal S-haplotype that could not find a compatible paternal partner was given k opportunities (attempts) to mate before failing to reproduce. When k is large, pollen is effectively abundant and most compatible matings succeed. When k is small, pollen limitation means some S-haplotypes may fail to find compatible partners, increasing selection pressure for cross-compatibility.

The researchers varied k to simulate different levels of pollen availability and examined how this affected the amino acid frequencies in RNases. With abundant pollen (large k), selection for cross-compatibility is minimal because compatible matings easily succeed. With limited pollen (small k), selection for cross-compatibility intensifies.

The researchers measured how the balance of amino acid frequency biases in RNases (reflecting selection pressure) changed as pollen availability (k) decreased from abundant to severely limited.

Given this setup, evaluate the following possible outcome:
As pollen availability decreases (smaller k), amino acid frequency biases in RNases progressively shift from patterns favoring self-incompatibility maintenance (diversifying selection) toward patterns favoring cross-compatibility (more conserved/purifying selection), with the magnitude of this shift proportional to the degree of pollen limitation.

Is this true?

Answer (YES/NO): NO